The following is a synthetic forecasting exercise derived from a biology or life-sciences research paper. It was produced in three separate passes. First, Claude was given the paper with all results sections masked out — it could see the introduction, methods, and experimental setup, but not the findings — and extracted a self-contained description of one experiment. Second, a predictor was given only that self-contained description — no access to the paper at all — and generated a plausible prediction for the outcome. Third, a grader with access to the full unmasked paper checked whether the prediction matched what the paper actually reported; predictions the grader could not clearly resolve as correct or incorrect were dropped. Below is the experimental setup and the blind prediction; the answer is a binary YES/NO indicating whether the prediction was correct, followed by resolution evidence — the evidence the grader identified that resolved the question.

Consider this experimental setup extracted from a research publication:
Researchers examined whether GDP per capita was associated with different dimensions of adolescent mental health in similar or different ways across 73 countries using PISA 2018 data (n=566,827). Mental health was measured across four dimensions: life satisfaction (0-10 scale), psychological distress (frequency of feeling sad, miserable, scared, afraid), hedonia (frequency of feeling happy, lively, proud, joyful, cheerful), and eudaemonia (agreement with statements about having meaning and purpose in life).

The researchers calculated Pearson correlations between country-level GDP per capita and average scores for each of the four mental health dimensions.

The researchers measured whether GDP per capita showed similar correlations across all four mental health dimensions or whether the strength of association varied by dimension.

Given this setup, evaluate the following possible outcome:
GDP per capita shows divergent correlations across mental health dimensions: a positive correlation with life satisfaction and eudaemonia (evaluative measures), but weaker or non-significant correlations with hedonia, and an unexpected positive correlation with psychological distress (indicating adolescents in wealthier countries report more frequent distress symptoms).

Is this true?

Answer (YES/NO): NO